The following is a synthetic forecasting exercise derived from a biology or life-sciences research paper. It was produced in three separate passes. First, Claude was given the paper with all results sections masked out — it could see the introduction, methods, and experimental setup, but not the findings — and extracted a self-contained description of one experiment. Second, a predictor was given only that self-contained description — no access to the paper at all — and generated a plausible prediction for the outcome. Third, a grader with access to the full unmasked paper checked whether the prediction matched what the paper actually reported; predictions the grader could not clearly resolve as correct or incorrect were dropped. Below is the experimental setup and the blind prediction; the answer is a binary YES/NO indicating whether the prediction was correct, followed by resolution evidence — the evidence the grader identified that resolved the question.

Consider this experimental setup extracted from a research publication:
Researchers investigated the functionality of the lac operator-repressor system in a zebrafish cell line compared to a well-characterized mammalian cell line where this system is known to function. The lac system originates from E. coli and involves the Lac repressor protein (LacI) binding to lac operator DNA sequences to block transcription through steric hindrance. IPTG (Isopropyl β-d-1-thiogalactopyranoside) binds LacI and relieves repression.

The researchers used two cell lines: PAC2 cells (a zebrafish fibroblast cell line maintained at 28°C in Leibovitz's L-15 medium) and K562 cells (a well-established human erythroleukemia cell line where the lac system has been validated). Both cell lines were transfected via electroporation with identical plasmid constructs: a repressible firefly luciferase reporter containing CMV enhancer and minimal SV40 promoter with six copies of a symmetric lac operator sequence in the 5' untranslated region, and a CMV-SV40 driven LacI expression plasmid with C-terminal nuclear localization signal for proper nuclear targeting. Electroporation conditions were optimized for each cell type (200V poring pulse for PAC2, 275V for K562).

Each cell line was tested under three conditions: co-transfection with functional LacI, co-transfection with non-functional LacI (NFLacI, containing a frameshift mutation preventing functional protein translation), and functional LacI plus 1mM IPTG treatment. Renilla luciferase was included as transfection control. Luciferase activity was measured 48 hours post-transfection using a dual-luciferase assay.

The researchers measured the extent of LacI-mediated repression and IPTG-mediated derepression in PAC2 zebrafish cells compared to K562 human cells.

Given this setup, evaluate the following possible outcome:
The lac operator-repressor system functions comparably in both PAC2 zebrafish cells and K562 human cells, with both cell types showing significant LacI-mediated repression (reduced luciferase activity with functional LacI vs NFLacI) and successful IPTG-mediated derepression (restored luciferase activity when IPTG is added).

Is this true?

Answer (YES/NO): YES